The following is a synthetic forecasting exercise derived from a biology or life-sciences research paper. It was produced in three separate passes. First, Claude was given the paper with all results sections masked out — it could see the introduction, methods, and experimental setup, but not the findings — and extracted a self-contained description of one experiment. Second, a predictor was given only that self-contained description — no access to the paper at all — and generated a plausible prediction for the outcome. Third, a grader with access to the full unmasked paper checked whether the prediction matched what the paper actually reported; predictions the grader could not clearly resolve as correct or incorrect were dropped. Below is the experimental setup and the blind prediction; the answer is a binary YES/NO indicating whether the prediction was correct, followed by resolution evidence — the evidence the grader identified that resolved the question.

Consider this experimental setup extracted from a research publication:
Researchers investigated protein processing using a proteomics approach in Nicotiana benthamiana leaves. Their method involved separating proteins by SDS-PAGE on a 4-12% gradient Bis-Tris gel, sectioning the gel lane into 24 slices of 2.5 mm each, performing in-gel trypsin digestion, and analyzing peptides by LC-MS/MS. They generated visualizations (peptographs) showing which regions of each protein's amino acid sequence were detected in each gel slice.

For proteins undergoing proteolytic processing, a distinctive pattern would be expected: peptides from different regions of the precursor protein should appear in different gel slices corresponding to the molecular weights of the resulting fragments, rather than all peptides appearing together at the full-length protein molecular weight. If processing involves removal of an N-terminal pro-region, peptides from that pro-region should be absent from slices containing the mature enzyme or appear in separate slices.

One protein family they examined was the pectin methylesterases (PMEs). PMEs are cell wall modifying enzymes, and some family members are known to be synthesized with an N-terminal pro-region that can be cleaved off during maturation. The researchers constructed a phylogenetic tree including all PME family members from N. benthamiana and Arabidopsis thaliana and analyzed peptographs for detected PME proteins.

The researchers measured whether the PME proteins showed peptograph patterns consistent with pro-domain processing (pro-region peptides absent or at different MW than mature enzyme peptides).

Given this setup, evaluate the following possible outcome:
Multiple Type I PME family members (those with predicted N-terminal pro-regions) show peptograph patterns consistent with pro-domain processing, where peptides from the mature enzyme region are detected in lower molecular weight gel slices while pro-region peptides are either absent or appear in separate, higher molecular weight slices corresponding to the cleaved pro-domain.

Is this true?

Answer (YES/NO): NO